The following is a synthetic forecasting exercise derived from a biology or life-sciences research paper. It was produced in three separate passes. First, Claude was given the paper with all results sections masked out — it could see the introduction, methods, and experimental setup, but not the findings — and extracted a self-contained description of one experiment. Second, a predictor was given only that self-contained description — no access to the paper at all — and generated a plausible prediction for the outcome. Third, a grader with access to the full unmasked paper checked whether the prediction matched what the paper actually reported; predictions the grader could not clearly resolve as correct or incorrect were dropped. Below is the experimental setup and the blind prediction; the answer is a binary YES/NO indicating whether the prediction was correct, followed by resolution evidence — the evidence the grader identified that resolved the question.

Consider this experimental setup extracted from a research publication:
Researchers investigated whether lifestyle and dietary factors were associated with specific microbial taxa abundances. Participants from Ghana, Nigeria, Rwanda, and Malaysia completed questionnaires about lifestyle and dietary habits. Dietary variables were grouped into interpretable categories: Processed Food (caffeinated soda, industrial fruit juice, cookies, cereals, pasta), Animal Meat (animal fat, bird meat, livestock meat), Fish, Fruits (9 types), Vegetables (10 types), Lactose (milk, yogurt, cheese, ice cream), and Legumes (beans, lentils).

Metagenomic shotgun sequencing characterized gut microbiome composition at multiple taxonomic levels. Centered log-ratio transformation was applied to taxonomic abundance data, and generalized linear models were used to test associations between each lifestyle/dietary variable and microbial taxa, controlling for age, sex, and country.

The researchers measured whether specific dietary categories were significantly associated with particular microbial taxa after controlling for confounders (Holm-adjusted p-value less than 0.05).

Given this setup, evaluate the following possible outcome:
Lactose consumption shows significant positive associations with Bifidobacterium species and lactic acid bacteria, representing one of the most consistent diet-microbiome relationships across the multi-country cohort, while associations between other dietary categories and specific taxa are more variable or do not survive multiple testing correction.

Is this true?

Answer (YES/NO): NO